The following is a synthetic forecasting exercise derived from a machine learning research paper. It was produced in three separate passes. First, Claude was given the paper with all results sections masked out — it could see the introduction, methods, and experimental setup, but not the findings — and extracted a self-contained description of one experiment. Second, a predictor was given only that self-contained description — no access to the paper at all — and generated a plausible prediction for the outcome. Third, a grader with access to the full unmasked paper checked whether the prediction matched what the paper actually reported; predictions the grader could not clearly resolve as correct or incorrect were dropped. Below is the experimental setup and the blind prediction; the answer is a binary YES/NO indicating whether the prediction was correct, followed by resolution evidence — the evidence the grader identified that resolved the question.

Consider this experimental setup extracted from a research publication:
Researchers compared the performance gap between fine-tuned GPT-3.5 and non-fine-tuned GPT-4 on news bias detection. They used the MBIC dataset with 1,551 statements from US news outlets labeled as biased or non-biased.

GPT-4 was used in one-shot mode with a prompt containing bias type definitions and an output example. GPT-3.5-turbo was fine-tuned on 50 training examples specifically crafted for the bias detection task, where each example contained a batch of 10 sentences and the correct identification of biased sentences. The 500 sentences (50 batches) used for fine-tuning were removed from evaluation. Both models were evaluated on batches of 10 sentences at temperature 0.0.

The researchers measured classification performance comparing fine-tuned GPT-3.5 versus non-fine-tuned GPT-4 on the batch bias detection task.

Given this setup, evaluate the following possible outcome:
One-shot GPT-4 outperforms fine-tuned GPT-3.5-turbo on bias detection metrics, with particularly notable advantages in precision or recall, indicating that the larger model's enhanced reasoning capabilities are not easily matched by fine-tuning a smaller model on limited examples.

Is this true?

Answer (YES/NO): NO